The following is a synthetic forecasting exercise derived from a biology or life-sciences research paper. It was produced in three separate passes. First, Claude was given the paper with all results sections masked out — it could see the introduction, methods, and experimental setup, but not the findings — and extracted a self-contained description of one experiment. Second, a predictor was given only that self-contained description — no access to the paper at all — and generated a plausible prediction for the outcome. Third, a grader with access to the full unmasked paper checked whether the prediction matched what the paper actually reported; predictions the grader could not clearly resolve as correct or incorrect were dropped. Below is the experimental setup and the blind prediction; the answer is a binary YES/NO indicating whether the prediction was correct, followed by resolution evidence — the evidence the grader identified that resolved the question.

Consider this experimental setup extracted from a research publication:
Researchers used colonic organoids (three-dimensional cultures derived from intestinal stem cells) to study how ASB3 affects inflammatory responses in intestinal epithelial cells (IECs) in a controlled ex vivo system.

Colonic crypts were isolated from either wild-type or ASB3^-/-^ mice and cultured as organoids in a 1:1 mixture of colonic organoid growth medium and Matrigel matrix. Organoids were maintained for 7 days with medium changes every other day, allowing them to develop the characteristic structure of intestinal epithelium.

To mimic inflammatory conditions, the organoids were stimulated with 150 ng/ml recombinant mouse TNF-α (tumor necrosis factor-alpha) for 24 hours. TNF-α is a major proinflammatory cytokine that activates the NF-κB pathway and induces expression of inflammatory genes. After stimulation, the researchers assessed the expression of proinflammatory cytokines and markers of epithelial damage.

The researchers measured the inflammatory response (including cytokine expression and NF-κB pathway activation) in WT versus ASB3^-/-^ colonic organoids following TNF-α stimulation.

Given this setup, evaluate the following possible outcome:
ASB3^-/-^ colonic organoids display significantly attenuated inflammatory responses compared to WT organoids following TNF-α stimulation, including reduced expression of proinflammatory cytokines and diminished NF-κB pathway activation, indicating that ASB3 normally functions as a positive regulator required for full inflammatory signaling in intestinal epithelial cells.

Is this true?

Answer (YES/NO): YES